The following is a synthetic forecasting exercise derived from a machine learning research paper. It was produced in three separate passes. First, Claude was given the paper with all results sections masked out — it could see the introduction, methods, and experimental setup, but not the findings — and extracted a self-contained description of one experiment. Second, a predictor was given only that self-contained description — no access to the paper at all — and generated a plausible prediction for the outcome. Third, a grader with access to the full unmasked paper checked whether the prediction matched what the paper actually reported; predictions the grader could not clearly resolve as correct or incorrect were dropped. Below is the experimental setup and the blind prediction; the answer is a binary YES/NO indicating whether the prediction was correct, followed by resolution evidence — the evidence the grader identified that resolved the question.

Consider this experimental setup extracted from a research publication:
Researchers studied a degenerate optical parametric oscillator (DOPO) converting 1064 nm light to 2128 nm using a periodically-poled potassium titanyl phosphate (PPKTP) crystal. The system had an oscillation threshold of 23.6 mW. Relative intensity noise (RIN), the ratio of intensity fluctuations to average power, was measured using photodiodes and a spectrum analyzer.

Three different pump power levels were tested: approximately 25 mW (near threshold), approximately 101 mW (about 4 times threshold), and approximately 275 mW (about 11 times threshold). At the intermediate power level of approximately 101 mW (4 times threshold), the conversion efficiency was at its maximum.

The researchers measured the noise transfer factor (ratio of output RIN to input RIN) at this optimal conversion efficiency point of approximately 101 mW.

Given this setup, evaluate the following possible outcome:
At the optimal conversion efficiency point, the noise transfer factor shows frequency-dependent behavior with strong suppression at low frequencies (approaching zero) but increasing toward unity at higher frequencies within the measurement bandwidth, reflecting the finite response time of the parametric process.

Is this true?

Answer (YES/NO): NO